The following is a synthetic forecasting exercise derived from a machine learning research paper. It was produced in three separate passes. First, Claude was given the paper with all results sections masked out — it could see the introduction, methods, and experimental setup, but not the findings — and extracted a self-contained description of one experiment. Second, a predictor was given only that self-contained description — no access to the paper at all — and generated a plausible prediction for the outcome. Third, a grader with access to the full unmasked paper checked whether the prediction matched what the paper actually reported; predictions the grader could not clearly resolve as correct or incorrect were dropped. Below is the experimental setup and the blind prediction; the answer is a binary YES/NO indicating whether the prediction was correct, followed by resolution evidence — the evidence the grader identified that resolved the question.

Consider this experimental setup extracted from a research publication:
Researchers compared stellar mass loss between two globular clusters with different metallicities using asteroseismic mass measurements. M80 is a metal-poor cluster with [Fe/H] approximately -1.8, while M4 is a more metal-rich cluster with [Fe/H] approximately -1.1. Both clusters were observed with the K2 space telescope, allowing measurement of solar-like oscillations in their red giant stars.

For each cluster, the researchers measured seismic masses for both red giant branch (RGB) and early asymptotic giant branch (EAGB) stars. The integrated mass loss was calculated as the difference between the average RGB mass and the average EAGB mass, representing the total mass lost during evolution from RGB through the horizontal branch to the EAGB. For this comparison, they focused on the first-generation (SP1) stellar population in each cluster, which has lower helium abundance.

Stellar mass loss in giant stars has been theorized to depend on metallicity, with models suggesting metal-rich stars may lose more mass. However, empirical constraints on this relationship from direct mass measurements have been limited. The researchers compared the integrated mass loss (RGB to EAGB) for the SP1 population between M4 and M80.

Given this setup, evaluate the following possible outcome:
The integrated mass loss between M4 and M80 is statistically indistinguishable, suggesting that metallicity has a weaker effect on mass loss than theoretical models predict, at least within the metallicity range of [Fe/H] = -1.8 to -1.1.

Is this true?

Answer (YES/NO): NO